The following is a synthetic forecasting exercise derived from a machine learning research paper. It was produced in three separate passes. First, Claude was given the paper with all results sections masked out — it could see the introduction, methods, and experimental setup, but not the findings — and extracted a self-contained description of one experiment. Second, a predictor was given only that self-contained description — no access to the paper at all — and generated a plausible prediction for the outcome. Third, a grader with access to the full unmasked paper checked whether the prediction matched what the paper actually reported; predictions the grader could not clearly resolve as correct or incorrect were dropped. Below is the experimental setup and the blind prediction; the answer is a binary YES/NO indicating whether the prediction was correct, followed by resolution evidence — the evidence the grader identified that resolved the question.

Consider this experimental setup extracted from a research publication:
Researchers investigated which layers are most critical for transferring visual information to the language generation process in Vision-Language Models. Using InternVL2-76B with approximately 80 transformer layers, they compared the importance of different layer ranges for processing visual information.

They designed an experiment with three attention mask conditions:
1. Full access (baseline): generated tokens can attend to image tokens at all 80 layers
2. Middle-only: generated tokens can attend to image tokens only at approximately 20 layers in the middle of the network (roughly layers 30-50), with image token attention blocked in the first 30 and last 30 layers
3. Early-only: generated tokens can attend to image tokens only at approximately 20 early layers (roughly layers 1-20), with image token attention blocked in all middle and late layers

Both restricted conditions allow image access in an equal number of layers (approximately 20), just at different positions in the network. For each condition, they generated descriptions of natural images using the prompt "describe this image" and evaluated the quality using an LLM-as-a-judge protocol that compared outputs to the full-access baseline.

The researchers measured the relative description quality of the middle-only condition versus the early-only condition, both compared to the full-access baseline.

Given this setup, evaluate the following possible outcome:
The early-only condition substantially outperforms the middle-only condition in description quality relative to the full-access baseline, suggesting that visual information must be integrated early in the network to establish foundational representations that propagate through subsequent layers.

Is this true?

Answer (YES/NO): NO